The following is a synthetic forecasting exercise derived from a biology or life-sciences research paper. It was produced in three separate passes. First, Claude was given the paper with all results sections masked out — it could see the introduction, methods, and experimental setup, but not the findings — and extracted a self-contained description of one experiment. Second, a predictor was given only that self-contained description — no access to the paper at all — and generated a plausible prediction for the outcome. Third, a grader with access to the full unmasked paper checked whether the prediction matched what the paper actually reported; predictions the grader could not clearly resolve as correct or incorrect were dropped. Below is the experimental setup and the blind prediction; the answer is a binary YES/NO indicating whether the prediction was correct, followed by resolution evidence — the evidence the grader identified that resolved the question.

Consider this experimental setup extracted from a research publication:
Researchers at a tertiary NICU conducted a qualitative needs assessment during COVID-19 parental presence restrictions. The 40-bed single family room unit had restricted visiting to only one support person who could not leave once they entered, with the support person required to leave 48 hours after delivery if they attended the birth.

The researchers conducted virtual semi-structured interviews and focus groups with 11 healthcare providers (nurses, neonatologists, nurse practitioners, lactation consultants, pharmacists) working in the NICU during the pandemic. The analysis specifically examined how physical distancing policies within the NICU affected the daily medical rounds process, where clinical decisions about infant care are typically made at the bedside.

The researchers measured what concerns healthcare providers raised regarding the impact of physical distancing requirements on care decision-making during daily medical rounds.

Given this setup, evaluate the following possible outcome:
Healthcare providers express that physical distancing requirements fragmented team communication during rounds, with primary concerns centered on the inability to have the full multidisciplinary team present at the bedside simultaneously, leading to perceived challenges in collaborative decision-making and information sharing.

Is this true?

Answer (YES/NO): NO